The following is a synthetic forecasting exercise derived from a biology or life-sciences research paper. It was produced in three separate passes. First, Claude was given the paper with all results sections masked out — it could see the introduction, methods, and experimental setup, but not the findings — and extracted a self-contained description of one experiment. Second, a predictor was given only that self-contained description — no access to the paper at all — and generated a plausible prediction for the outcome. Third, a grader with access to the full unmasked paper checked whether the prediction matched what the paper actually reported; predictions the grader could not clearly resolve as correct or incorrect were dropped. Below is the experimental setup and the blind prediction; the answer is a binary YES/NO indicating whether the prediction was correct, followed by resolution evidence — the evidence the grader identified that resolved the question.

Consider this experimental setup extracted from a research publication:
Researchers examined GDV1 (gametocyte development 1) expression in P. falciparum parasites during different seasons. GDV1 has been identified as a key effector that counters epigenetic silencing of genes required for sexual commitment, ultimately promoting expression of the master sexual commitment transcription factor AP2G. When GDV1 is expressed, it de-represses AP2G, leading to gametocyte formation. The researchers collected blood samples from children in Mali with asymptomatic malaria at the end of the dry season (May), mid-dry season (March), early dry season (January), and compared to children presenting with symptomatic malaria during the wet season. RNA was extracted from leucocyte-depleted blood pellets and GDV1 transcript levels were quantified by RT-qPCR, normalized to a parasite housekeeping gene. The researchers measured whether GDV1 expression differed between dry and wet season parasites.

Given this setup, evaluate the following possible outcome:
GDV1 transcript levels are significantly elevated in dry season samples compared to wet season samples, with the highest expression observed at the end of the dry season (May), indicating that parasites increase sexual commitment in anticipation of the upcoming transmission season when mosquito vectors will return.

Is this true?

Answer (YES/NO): NO